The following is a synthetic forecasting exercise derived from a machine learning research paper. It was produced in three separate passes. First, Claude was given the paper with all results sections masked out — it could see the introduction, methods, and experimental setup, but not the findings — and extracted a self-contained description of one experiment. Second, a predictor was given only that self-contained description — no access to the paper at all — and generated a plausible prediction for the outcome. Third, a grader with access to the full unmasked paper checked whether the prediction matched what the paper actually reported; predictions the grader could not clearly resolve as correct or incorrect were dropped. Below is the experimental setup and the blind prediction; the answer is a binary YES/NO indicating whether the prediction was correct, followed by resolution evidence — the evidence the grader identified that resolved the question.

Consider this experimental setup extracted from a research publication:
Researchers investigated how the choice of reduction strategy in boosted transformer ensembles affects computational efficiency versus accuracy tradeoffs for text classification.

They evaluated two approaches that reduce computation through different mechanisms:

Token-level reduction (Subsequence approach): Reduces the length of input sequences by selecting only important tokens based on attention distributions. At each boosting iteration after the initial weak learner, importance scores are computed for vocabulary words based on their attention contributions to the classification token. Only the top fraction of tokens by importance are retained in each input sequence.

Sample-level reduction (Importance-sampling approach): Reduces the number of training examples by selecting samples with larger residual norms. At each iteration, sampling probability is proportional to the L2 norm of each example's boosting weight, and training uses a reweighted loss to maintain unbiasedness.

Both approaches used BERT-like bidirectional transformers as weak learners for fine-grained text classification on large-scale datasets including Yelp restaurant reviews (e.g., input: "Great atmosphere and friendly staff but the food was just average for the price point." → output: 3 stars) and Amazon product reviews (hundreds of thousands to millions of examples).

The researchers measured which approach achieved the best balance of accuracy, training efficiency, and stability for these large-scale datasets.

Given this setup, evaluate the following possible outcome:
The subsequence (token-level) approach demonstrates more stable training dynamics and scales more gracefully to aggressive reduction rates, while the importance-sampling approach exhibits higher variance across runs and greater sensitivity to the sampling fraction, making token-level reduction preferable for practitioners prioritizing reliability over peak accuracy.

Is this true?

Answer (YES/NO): NO